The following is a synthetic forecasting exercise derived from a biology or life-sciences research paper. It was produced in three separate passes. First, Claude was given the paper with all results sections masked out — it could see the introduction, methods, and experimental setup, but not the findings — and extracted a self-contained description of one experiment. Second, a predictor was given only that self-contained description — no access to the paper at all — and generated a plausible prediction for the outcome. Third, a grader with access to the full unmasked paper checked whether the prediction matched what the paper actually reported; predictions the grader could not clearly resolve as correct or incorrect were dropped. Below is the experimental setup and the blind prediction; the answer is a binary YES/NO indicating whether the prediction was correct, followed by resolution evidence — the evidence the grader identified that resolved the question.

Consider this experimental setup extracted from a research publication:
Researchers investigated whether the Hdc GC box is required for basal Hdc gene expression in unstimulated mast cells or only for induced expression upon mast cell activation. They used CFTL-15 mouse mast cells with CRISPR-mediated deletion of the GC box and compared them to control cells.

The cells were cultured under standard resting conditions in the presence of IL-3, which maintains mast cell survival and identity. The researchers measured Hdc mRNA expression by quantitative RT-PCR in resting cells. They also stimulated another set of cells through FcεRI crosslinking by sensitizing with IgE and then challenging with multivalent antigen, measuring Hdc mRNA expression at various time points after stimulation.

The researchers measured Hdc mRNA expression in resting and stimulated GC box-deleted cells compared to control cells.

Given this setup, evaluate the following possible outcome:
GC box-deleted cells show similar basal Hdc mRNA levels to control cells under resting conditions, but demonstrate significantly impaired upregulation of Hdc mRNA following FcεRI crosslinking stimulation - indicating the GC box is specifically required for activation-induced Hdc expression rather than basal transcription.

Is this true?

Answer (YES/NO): NO